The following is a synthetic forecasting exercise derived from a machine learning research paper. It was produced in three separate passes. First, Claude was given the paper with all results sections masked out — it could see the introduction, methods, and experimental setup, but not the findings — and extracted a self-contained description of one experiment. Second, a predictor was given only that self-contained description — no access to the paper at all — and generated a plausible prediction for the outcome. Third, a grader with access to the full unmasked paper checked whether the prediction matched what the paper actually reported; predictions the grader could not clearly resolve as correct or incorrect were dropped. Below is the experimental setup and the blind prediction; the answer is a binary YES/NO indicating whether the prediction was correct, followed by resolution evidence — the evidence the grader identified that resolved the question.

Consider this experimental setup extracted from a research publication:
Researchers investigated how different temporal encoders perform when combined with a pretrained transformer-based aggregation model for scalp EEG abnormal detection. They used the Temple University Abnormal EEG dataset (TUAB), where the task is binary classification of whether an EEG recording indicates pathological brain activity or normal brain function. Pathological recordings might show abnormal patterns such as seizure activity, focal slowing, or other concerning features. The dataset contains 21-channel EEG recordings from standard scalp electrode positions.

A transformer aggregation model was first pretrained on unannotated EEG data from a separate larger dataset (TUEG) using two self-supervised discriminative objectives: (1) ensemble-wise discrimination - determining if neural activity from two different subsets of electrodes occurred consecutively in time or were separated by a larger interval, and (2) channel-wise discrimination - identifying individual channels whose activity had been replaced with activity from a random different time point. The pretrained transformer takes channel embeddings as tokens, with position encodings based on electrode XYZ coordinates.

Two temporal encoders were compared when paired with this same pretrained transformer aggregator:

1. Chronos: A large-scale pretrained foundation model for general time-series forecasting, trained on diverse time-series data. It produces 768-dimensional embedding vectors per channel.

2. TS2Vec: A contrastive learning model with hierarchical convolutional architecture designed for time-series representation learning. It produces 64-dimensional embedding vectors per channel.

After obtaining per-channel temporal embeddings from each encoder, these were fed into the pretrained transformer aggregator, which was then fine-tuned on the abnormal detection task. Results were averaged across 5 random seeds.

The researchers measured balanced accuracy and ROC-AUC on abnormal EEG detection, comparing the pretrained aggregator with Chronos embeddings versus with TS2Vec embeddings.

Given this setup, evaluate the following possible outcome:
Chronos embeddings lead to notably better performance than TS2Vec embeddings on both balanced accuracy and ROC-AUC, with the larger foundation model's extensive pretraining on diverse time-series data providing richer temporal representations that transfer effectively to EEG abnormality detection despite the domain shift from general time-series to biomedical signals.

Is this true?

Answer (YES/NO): NO